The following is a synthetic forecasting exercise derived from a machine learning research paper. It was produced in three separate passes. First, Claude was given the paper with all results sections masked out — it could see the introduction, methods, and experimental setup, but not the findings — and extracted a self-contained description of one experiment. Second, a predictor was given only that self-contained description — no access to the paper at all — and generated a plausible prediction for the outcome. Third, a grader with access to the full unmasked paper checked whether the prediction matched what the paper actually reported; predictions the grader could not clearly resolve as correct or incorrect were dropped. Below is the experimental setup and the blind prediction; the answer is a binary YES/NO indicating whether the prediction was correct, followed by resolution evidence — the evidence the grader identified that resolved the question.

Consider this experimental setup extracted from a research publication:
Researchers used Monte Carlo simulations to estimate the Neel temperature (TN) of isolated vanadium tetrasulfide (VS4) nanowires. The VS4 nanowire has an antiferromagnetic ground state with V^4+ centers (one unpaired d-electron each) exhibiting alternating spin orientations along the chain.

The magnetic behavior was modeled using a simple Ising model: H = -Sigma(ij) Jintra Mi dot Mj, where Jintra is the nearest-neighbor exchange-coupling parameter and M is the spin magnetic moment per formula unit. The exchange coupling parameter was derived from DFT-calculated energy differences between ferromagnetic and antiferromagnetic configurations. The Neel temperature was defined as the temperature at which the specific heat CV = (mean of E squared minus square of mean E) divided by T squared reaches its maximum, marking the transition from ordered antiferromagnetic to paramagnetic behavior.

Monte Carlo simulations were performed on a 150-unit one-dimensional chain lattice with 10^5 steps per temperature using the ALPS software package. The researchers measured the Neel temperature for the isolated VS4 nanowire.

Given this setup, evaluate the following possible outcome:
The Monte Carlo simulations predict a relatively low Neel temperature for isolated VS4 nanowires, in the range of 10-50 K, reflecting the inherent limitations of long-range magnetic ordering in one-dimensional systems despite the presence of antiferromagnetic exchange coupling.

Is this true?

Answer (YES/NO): NO